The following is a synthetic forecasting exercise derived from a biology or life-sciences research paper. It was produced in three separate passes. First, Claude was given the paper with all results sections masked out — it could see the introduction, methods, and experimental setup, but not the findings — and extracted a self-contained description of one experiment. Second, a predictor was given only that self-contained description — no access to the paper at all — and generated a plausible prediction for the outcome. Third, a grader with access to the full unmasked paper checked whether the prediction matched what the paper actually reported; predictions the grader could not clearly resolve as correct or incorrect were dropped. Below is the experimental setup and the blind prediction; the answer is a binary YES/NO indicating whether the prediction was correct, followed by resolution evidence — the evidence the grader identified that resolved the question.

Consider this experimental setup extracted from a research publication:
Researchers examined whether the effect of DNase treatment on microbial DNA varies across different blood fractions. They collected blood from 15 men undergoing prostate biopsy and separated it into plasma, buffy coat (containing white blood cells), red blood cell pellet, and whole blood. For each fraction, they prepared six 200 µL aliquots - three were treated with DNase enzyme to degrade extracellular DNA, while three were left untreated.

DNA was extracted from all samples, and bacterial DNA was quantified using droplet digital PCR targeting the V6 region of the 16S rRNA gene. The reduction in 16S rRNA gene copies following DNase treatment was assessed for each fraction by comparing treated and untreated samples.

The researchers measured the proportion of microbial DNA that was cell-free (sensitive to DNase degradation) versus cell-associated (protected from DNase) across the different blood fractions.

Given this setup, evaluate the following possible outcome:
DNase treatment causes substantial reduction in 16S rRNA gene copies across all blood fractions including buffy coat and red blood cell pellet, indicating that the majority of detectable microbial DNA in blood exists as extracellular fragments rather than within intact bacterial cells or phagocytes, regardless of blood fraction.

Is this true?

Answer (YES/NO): NO